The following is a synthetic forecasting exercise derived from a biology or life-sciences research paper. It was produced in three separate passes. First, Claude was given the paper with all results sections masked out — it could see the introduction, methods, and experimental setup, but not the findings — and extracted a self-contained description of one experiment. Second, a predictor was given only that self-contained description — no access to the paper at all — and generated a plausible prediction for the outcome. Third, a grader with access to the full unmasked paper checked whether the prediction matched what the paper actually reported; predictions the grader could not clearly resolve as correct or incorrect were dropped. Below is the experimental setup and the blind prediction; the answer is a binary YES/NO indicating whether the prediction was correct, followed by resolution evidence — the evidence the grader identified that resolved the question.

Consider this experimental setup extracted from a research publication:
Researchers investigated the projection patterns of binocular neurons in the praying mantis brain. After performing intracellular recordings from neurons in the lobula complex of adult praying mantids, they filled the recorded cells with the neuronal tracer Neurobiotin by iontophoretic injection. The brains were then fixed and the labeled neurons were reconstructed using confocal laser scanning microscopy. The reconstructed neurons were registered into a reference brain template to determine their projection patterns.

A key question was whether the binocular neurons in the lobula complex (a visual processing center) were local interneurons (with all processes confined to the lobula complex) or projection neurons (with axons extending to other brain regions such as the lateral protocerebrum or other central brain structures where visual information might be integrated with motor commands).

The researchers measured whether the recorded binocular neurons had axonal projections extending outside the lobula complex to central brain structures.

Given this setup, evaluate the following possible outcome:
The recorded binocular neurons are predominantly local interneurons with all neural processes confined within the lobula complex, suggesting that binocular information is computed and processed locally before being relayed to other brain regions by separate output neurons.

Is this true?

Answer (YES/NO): NO